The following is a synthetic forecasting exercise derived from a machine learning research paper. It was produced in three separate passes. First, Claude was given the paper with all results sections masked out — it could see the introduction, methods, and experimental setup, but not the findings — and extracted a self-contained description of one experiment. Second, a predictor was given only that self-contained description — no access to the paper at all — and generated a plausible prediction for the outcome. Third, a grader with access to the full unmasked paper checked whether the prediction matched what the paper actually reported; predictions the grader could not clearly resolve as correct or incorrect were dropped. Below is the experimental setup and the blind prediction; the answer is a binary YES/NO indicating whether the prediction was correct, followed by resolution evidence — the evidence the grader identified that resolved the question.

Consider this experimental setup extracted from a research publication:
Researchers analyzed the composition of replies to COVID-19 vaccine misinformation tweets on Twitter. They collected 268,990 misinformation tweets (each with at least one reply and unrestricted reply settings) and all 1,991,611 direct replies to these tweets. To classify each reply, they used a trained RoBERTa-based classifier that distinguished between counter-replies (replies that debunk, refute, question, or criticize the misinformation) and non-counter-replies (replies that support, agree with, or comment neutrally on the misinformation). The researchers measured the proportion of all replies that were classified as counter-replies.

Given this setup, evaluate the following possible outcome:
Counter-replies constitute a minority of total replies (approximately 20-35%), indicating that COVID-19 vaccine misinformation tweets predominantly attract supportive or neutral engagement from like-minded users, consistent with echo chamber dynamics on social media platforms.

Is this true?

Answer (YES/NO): YES